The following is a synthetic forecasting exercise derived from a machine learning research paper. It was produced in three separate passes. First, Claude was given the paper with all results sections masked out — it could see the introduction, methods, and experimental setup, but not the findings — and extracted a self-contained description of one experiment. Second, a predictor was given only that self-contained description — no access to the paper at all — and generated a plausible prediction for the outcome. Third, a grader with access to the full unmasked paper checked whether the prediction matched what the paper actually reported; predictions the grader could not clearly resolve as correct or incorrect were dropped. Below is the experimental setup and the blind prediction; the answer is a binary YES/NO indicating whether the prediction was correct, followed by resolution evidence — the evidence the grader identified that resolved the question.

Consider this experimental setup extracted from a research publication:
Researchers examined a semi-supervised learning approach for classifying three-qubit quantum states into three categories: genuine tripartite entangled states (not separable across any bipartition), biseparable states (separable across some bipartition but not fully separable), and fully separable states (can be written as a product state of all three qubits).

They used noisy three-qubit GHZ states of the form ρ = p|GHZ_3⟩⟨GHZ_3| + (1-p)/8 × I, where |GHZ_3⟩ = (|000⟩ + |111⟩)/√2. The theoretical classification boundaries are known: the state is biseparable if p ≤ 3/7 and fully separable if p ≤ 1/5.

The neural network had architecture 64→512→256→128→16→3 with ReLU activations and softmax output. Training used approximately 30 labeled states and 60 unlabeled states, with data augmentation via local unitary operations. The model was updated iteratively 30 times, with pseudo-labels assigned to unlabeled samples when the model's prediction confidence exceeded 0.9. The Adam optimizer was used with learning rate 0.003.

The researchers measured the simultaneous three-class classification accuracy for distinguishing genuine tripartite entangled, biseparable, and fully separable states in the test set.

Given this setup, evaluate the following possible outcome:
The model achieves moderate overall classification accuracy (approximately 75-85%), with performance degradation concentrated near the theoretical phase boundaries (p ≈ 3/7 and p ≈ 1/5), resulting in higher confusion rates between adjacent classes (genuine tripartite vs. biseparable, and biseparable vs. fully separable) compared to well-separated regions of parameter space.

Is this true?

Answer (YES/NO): NO